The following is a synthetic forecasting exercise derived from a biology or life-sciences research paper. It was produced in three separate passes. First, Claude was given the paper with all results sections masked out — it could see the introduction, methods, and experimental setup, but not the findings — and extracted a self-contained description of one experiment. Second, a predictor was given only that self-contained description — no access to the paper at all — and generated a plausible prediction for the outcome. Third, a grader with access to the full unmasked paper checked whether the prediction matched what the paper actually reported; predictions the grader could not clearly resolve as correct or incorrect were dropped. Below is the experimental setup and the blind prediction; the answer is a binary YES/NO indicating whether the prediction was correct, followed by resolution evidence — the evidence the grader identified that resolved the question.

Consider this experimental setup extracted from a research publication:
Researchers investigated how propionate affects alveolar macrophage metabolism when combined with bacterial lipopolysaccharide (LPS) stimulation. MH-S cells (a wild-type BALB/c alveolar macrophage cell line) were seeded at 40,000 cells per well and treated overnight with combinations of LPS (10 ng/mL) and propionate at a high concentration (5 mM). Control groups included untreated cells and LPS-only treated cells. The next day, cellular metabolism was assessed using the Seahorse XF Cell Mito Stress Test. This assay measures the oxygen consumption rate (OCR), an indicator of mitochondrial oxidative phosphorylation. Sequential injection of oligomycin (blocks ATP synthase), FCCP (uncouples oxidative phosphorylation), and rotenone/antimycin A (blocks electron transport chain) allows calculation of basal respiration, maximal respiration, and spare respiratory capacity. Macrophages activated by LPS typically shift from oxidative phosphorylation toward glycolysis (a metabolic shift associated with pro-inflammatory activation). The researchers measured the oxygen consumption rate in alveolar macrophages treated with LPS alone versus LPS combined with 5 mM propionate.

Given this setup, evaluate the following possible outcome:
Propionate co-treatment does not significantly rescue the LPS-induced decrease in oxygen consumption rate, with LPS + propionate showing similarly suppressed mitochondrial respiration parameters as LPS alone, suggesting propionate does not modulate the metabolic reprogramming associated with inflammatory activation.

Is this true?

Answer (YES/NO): NO